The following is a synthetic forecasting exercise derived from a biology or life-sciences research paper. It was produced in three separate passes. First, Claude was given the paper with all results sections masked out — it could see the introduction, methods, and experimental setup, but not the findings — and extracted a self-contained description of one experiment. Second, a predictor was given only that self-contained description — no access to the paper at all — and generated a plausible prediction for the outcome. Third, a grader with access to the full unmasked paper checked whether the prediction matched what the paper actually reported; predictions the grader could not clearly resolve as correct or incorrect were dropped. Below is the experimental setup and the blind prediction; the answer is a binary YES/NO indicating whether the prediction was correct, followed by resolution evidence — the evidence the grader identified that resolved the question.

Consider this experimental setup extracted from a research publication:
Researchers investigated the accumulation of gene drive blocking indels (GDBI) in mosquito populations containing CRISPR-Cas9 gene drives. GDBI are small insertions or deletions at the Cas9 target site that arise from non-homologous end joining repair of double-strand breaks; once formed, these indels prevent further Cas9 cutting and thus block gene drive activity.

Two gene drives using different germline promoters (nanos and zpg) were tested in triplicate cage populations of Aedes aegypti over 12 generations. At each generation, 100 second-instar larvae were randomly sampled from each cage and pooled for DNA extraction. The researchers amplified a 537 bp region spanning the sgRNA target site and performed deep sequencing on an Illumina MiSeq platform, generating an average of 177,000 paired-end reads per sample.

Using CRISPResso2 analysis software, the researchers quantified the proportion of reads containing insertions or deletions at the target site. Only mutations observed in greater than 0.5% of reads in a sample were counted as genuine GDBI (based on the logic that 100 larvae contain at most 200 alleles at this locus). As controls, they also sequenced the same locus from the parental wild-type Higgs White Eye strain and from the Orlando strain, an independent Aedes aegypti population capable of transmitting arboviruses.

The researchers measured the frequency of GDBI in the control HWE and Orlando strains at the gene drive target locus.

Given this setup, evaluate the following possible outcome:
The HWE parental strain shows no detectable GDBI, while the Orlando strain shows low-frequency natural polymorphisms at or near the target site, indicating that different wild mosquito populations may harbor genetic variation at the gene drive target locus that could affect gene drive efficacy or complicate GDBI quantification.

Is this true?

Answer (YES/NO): YES